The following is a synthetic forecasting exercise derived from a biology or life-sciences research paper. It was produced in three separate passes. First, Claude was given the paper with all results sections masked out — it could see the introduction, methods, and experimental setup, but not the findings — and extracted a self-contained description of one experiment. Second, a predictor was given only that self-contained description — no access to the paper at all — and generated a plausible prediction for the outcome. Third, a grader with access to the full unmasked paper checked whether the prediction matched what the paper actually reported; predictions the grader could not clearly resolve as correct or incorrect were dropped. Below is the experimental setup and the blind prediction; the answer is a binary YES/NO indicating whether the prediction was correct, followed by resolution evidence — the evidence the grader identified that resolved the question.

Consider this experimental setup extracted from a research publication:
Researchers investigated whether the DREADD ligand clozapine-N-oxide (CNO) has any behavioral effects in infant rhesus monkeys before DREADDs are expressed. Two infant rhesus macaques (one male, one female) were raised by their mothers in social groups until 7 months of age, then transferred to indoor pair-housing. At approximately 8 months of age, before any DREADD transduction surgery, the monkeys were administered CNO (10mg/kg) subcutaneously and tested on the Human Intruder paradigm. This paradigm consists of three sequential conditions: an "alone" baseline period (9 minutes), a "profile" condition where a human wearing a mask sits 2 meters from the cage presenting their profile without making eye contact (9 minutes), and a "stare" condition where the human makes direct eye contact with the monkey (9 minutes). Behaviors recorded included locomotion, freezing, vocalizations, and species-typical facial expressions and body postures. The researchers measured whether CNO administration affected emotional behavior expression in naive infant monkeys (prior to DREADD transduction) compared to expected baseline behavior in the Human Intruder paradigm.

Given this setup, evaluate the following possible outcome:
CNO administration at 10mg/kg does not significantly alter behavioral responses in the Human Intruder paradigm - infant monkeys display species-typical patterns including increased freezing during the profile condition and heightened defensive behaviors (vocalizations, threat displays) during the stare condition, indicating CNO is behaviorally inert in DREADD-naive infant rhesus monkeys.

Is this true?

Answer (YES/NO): YES